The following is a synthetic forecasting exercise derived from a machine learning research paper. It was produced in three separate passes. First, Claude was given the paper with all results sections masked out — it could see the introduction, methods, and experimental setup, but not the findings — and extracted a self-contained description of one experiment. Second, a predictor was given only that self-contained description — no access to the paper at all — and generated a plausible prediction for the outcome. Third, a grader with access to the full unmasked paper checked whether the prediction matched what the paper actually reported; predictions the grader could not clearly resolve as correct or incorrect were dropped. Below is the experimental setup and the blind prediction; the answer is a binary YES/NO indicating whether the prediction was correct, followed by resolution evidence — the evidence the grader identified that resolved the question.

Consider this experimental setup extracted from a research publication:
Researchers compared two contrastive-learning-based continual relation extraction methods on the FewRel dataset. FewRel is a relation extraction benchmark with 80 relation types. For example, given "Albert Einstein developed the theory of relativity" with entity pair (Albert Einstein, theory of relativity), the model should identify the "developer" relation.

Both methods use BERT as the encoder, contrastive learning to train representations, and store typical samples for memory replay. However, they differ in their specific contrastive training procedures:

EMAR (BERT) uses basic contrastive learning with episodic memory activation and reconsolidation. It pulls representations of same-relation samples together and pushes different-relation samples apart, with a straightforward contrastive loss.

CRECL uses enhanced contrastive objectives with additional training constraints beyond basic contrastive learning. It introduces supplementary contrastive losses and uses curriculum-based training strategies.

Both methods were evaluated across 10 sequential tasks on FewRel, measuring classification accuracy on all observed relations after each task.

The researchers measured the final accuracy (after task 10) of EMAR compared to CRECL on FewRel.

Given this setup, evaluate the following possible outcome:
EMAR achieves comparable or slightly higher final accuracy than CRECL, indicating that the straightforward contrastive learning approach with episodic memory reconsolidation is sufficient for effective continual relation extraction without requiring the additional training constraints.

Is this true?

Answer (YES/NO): NO